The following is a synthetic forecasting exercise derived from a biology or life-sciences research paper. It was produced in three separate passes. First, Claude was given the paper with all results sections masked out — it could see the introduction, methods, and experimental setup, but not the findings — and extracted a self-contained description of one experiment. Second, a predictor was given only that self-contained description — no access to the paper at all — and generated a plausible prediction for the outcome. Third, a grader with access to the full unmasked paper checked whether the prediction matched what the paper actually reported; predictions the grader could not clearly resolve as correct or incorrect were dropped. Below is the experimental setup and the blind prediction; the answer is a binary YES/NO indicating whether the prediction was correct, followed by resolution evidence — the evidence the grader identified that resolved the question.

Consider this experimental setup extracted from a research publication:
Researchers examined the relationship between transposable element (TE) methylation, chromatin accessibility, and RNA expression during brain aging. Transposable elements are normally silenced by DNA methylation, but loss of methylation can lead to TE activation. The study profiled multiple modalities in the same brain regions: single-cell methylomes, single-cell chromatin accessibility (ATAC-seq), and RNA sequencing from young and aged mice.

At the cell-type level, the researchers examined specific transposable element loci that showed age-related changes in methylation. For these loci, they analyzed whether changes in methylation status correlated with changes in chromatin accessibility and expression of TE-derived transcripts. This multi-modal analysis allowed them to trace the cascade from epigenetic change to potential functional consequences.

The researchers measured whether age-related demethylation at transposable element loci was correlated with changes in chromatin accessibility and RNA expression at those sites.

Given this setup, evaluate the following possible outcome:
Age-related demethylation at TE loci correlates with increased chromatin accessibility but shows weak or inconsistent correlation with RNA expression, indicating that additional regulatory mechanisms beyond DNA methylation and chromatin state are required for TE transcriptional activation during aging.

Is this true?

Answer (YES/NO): NO